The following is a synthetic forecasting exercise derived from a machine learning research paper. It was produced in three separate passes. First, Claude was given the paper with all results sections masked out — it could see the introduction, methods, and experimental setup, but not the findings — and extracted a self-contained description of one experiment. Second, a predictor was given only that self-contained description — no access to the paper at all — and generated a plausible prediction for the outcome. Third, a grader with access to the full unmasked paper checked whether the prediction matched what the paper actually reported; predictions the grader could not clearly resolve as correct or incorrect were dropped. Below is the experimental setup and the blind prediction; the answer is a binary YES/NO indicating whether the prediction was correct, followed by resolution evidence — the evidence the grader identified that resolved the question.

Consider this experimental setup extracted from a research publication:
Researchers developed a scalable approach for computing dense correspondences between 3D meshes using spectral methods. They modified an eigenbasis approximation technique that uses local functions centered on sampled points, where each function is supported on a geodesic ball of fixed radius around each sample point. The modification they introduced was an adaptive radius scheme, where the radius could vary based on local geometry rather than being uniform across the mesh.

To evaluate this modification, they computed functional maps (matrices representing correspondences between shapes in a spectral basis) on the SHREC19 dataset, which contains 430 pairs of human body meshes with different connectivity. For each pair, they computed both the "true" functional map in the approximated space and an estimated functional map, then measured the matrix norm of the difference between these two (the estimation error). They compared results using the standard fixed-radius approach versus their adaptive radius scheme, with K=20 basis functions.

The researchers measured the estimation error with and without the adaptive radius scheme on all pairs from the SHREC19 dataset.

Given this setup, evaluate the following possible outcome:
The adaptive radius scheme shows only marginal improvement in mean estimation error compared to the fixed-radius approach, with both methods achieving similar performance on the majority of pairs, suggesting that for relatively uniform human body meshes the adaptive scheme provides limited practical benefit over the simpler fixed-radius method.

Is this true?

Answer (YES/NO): NO